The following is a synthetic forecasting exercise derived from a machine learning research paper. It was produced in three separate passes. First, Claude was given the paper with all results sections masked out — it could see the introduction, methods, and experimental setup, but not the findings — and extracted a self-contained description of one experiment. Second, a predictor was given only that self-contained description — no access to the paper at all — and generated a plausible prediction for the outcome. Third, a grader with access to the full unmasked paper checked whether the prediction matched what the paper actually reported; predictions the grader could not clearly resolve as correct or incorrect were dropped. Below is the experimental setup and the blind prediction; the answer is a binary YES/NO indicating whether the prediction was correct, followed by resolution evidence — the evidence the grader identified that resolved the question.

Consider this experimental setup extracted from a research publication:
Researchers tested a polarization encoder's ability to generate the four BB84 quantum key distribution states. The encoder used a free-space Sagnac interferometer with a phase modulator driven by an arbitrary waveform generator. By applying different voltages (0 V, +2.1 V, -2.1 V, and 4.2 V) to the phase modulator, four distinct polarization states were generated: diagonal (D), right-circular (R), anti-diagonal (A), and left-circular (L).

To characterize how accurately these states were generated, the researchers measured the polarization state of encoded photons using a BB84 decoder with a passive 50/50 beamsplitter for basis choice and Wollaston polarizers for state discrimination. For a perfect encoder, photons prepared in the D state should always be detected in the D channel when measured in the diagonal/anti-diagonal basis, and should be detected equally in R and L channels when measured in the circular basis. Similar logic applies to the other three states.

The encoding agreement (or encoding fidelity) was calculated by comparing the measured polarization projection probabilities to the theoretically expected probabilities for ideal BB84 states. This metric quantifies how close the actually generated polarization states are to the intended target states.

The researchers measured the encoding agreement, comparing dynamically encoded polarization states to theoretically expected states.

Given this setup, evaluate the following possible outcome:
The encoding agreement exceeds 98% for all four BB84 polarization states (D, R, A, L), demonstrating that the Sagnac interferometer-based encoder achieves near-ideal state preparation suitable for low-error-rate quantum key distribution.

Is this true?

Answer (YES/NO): NO